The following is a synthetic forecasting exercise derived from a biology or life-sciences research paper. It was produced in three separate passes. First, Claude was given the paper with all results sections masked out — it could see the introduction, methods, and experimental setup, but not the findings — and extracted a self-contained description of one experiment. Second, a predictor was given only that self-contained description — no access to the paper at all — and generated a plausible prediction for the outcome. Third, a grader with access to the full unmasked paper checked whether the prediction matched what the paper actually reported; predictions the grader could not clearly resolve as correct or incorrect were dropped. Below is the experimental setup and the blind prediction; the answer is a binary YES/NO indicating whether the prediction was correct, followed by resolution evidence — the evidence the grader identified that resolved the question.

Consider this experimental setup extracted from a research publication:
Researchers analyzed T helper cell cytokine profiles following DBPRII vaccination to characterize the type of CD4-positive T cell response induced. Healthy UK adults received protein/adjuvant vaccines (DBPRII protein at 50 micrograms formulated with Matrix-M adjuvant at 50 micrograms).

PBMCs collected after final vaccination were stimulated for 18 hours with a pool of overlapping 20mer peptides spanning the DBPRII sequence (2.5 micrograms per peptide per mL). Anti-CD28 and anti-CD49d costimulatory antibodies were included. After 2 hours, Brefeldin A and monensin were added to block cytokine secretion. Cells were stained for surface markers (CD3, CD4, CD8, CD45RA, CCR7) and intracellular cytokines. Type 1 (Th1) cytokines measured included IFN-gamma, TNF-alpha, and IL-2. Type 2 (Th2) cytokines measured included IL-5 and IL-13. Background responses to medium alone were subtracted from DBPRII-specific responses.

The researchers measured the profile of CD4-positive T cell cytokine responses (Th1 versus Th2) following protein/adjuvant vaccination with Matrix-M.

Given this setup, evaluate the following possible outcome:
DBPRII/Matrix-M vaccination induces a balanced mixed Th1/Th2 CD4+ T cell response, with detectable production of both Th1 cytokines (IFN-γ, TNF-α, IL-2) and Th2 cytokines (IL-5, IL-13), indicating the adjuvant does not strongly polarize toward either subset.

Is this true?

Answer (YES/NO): NO